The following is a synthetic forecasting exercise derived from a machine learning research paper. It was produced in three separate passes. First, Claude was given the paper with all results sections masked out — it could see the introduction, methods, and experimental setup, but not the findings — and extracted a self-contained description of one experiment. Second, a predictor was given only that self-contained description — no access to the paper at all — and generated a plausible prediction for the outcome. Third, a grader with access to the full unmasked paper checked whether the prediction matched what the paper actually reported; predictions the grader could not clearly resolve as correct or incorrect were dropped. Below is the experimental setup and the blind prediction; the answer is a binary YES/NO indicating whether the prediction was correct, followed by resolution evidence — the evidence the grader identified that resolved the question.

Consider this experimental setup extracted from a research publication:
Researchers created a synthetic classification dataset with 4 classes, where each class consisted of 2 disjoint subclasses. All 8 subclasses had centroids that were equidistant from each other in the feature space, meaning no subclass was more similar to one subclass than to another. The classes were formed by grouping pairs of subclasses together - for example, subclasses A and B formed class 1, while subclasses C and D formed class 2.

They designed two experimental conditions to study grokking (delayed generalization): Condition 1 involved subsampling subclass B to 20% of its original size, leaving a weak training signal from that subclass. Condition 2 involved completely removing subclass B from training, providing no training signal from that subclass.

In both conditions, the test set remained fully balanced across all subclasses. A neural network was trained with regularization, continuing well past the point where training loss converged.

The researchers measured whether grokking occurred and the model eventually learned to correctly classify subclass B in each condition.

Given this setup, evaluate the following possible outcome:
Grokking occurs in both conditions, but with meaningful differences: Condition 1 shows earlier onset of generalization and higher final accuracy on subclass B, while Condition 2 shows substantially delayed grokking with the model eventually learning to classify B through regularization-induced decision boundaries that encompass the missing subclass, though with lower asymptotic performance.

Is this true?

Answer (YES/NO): NO